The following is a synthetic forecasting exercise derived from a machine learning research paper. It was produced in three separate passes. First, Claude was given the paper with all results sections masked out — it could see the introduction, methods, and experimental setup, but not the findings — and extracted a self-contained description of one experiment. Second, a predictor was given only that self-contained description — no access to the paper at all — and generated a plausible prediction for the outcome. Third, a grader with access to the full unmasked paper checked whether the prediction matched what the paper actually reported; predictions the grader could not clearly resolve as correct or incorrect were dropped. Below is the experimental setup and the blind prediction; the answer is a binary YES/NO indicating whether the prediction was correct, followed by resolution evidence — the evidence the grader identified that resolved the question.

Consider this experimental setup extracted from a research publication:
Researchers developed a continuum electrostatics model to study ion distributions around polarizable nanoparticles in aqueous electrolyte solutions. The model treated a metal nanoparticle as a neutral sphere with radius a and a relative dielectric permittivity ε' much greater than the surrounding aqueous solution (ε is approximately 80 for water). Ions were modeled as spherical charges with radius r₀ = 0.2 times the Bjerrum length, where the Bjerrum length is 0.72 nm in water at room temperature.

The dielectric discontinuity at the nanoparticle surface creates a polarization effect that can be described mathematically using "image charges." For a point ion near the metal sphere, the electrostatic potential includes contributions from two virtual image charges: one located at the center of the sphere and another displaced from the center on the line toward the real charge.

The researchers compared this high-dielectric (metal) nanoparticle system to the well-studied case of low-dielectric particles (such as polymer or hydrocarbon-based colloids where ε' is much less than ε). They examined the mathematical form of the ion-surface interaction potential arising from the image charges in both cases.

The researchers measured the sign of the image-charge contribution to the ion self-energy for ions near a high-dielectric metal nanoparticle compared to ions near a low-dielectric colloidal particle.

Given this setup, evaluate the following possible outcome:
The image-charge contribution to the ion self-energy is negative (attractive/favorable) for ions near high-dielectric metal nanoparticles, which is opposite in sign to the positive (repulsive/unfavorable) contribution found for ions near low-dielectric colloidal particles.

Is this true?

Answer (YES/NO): YES